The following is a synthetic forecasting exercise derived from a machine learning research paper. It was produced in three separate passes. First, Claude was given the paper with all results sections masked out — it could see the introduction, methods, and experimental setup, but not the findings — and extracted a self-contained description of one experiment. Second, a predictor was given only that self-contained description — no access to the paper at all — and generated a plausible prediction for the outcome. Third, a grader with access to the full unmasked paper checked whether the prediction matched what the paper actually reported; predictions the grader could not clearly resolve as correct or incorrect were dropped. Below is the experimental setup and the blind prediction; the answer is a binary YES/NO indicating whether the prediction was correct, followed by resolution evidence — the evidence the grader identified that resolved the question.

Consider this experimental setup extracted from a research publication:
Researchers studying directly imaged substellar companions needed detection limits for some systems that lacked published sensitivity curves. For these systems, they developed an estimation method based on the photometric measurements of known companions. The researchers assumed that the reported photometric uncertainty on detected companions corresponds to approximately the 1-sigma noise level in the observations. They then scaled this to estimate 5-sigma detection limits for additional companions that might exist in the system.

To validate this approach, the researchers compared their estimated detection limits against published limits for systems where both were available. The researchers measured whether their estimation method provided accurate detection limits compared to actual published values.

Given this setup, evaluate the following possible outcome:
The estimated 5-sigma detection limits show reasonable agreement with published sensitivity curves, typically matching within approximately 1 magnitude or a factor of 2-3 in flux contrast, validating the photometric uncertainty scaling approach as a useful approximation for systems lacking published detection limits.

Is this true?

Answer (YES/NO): NO